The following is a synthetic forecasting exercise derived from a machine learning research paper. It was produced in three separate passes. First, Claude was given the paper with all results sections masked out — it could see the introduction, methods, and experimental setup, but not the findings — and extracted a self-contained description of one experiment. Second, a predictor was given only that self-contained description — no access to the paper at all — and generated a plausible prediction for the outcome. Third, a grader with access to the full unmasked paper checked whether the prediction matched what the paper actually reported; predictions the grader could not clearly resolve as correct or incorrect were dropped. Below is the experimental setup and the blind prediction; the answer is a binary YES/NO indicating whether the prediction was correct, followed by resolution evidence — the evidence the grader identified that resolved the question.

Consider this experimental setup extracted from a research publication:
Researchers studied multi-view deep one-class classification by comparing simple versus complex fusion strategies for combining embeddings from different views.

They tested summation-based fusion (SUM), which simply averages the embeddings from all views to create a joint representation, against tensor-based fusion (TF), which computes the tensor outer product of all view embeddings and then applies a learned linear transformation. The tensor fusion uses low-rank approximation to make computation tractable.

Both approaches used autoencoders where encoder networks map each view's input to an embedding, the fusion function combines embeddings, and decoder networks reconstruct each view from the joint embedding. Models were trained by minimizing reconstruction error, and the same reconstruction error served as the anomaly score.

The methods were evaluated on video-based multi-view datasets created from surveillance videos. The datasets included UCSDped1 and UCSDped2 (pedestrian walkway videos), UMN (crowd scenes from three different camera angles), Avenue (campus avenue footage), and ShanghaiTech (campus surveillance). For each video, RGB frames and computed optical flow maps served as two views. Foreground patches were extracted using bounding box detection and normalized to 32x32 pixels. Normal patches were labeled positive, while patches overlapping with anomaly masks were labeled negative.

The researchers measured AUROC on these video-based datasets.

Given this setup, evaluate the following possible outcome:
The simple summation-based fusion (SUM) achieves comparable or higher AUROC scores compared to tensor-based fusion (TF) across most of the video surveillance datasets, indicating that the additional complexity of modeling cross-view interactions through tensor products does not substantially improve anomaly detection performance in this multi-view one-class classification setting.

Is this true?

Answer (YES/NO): YES